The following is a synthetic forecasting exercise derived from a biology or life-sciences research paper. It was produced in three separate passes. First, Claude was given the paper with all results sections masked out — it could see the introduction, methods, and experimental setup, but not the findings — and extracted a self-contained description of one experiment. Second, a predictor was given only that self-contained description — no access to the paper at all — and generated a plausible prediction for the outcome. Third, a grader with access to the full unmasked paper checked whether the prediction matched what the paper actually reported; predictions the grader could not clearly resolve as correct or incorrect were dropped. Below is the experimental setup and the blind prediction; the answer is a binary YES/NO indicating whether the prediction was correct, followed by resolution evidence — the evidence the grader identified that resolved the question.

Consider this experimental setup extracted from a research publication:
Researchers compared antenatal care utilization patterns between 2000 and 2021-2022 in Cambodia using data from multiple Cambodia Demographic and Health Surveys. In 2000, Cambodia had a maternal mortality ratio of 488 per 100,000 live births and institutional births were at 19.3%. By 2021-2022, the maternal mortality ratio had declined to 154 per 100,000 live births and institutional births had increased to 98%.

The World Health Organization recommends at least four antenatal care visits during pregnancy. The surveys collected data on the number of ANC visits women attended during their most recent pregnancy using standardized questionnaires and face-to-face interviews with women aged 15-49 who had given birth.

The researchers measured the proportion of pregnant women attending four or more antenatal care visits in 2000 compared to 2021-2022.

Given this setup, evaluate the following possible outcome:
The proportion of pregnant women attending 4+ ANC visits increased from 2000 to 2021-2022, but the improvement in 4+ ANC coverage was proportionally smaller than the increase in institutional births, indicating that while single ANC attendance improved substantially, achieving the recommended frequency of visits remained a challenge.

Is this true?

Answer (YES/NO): NO